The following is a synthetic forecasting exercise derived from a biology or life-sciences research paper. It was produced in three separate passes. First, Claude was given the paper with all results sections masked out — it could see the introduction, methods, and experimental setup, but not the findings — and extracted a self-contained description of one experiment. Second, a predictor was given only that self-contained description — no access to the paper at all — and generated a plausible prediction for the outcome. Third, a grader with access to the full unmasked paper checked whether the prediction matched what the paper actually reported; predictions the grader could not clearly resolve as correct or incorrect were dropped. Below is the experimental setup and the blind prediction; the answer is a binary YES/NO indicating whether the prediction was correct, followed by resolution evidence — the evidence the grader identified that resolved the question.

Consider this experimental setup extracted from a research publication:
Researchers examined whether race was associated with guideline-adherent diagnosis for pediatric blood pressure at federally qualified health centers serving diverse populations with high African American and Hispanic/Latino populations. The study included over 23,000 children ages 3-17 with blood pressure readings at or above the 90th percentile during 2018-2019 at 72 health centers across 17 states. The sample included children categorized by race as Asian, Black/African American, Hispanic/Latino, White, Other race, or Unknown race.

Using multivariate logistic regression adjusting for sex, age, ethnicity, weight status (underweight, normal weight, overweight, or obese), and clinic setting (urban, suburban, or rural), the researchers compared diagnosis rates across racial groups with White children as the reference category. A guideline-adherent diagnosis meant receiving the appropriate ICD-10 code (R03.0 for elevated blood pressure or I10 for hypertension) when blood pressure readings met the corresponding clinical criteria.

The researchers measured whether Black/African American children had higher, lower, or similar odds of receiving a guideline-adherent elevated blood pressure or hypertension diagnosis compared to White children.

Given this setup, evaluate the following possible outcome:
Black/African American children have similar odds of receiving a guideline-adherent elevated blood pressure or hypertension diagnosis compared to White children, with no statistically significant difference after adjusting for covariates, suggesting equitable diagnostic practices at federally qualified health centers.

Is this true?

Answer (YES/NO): NO